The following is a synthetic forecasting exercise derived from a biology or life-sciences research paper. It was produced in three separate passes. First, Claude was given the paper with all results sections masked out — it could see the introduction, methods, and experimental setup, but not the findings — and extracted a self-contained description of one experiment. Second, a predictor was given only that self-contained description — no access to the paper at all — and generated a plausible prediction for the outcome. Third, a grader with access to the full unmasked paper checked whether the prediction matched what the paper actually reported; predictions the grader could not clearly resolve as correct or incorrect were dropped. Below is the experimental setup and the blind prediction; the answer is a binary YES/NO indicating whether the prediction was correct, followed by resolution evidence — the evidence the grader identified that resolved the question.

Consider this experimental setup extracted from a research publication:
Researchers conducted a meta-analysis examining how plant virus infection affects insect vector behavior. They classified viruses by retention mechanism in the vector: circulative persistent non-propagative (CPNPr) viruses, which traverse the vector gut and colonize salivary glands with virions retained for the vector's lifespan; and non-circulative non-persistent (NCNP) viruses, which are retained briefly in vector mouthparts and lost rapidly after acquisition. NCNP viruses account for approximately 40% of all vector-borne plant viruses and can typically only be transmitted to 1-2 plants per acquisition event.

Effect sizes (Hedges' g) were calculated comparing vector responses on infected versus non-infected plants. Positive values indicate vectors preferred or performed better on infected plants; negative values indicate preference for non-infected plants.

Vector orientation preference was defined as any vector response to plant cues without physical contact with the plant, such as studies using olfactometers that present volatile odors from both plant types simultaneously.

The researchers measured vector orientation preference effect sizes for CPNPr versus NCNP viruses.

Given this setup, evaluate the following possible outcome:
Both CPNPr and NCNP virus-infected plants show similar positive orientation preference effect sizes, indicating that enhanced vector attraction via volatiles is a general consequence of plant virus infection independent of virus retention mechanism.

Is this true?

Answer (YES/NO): NO